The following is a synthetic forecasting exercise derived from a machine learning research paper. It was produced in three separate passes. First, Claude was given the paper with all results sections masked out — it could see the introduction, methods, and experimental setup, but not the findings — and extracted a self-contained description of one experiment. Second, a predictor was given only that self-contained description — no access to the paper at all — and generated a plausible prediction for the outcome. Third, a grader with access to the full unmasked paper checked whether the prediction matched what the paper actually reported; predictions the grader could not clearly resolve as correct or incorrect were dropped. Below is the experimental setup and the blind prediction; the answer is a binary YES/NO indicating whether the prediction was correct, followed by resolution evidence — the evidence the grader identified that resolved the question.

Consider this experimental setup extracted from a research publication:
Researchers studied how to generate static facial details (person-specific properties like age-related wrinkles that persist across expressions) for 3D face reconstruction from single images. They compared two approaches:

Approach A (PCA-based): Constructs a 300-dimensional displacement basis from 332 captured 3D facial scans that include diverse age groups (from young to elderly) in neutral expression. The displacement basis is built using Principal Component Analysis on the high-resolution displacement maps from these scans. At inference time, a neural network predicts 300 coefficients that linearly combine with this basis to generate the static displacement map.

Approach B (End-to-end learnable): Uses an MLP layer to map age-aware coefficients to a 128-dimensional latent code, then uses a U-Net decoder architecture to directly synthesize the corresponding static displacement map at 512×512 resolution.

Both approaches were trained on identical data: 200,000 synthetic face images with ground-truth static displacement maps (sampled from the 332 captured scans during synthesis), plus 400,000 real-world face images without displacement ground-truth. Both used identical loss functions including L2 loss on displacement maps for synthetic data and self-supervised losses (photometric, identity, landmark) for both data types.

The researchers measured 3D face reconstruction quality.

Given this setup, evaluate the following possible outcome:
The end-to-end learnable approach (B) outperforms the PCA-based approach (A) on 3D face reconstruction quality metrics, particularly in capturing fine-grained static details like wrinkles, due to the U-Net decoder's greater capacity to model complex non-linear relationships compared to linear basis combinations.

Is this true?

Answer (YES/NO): NO